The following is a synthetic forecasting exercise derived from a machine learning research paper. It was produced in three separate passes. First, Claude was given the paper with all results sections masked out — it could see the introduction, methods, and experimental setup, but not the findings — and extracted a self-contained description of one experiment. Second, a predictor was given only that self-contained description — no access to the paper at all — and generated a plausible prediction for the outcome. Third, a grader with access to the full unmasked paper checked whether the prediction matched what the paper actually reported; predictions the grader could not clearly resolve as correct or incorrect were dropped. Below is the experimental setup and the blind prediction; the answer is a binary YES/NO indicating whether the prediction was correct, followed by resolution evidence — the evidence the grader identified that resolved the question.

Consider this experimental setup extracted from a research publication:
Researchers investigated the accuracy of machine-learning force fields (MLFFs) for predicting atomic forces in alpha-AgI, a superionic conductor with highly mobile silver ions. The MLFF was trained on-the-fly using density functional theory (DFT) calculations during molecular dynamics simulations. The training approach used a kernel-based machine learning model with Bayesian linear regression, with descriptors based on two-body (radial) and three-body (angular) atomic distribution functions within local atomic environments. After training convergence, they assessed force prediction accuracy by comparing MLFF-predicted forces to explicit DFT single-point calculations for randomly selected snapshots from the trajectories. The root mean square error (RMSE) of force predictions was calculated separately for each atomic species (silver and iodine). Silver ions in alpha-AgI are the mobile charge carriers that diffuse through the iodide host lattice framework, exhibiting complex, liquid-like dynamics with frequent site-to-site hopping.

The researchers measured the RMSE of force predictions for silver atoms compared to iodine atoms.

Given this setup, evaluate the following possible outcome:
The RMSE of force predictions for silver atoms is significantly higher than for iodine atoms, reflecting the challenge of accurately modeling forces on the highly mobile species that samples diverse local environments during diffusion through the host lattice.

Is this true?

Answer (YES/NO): NO